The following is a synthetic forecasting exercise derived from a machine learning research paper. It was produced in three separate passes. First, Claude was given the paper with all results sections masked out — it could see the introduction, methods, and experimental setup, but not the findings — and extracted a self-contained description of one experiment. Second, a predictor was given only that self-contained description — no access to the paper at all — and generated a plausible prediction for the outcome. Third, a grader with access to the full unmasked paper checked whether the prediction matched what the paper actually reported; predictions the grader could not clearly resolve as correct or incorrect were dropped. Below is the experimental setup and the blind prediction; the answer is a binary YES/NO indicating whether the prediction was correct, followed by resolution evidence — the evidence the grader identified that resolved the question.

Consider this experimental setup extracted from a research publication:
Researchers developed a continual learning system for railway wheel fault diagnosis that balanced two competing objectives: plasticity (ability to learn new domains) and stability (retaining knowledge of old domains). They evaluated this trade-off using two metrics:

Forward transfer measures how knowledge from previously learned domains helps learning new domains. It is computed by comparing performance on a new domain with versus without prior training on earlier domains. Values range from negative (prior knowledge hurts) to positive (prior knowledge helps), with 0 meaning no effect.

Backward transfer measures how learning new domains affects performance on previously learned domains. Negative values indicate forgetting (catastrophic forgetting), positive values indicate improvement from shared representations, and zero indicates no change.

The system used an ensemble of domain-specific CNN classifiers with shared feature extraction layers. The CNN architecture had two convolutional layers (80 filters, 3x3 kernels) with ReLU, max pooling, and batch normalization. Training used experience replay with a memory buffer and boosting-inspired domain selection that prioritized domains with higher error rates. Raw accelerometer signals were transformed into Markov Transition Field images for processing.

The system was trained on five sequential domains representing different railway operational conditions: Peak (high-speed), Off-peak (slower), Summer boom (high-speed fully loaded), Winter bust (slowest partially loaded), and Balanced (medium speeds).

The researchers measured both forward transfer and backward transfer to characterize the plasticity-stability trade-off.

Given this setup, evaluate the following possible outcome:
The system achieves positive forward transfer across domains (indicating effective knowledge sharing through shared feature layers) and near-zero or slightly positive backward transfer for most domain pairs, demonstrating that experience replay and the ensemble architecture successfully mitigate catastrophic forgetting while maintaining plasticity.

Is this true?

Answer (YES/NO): YES